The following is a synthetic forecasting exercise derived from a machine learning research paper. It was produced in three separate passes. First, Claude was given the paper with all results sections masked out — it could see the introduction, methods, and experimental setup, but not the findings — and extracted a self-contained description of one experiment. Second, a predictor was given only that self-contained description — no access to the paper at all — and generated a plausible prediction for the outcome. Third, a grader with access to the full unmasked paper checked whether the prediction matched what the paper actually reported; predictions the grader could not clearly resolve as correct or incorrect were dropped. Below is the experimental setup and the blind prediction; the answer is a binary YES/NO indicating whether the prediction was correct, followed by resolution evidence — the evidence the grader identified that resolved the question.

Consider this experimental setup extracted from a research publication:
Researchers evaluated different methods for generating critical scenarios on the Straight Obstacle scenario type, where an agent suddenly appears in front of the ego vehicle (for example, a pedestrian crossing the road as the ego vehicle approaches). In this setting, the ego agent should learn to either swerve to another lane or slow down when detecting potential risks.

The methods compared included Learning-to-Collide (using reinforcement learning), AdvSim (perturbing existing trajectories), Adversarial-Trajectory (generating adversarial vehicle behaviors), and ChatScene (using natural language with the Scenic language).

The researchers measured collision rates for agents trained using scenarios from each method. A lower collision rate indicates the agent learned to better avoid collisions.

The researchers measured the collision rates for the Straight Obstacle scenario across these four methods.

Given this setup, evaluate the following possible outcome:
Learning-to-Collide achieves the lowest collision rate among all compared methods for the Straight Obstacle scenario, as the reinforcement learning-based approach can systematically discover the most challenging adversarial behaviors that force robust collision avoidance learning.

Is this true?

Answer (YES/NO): NO